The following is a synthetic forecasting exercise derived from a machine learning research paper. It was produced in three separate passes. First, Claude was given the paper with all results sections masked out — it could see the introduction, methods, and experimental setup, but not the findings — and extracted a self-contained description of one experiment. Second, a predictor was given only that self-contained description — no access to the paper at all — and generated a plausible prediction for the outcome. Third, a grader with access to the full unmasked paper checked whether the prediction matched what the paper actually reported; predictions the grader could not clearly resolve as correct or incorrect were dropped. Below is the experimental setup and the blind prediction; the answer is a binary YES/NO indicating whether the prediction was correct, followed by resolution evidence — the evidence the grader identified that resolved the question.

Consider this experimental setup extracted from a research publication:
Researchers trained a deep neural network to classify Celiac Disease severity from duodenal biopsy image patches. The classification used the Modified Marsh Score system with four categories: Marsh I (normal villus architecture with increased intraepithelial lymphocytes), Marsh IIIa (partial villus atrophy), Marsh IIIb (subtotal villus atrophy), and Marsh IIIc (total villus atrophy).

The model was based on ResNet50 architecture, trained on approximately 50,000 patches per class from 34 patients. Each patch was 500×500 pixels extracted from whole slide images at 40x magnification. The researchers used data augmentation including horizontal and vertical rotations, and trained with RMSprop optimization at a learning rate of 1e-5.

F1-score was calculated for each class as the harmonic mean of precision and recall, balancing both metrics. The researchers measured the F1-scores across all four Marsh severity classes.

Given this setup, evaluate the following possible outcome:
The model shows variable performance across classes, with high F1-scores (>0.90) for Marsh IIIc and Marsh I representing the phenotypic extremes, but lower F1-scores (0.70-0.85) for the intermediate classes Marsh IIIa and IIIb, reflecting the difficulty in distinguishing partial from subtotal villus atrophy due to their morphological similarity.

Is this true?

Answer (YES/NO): NO